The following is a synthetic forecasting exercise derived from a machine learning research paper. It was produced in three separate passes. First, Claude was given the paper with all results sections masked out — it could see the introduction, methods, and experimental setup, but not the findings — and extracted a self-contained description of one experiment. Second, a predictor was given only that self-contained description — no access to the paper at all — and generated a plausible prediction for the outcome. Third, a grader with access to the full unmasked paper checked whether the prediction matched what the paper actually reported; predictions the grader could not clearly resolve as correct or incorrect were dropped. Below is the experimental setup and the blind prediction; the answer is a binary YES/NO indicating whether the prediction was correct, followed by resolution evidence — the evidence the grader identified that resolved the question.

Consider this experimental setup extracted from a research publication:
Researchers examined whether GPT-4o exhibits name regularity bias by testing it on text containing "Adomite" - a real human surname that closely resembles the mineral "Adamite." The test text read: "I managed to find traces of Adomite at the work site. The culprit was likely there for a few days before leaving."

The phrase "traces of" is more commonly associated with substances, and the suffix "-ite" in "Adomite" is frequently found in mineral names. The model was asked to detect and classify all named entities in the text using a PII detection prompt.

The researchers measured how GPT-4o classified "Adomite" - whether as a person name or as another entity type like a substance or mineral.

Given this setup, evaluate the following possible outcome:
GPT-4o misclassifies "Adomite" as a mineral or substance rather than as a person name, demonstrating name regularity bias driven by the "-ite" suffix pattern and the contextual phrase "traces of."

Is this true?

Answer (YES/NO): YES